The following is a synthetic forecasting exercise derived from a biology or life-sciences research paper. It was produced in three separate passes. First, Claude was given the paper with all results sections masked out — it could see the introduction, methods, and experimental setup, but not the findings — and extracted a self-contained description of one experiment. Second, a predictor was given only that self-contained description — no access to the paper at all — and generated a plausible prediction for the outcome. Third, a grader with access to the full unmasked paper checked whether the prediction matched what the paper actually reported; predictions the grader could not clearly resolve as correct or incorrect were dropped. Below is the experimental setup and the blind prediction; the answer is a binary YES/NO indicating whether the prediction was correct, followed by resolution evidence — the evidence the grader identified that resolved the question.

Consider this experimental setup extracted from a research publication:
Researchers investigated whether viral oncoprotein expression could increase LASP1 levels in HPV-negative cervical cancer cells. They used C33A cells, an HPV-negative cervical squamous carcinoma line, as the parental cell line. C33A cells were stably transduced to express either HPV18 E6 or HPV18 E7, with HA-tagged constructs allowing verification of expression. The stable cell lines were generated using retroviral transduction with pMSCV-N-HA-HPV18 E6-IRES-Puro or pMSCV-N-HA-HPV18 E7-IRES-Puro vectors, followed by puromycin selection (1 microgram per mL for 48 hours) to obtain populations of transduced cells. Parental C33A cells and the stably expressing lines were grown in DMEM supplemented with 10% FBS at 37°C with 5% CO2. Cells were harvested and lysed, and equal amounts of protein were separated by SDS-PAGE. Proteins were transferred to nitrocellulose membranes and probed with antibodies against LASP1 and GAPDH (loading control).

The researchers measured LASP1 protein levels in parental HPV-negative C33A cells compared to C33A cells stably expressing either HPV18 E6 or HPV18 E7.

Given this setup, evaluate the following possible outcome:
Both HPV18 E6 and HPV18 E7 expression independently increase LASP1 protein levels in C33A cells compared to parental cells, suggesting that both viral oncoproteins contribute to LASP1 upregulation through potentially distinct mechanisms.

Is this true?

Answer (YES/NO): NO